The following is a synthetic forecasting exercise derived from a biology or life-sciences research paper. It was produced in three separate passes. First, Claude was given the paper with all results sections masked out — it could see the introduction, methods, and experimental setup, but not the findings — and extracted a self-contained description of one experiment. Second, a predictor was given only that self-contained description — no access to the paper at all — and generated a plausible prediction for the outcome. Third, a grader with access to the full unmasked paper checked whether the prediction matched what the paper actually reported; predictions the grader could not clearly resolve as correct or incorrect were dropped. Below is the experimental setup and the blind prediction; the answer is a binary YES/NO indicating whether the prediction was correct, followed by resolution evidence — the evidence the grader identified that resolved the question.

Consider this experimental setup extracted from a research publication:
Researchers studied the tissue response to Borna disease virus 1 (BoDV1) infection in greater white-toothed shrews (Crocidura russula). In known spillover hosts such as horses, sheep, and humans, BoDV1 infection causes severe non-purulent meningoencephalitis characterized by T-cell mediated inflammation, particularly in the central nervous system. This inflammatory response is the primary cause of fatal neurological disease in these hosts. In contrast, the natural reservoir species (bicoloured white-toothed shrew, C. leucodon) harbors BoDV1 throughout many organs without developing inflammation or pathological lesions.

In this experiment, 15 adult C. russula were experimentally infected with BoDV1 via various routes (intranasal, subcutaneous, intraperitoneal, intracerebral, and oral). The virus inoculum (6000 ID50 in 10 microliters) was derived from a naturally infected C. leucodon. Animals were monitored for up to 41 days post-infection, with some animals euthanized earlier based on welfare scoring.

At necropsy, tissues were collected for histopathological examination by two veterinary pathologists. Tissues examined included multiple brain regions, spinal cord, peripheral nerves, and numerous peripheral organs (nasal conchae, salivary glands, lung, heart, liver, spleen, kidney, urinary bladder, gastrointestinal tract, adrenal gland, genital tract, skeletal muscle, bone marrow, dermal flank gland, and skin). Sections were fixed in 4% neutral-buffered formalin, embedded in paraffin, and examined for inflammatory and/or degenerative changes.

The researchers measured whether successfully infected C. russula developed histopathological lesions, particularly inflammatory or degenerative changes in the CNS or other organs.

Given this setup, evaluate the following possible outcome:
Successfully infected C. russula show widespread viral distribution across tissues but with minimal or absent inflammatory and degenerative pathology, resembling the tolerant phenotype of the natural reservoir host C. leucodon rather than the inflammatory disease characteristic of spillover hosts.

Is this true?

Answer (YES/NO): YES